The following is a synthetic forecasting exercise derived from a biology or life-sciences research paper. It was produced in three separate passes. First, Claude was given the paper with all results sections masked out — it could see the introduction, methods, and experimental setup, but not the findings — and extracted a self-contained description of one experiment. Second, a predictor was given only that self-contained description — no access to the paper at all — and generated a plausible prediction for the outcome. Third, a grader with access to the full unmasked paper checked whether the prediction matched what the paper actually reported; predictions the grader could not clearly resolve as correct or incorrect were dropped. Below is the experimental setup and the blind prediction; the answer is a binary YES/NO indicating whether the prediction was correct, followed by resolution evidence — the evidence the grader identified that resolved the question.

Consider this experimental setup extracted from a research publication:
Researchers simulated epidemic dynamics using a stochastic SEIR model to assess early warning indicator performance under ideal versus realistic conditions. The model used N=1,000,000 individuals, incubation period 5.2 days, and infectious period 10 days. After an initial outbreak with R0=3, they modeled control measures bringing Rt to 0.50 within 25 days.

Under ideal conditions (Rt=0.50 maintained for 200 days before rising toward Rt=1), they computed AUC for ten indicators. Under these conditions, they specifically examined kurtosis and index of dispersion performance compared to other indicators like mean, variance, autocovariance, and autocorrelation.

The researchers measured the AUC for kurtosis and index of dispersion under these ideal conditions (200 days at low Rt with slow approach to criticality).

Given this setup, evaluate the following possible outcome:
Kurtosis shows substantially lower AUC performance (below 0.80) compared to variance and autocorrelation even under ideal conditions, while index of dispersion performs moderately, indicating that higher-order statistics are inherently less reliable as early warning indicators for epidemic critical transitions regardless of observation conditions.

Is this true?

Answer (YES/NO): NO